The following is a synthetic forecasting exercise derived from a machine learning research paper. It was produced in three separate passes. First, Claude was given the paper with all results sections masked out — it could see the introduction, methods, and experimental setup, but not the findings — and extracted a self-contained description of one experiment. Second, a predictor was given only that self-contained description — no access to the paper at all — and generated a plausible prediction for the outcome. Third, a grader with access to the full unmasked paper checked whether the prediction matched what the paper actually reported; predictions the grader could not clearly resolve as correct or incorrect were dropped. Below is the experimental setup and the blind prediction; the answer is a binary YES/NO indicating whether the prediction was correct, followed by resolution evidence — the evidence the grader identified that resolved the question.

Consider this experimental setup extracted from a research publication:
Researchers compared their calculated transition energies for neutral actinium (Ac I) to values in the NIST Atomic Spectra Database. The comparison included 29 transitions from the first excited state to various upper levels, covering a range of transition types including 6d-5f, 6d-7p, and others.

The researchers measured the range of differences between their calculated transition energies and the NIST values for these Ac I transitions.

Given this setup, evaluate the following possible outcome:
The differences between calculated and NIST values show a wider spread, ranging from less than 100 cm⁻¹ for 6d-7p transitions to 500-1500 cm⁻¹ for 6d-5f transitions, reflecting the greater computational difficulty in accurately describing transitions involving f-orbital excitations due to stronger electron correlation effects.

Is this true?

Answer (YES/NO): NO